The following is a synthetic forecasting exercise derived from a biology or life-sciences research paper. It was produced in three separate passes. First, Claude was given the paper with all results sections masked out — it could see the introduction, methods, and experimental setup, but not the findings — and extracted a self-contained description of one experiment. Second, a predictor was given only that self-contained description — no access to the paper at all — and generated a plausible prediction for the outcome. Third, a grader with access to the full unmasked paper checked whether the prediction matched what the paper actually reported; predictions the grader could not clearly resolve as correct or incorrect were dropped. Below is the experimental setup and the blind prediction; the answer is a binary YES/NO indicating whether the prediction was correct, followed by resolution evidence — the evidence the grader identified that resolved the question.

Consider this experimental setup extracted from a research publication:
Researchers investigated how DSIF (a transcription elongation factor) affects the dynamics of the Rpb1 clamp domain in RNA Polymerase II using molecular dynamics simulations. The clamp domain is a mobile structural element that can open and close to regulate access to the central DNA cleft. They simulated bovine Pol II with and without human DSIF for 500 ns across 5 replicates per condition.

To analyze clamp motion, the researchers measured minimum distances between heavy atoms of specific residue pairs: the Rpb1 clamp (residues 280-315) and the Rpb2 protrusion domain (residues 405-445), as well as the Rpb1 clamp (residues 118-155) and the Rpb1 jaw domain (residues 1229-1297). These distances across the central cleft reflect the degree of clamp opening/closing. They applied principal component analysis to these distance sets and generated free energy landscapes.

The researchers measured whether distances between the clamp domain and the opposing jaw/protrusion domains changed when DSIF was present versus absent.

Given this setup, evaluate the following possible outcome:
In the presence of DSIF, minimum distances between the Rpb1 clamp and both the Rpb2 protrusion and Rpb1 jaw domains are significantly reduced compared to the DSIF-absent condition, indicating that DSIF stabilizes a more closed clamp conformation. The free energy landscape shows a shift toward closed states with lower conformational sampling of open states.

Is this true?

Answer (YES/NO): NO